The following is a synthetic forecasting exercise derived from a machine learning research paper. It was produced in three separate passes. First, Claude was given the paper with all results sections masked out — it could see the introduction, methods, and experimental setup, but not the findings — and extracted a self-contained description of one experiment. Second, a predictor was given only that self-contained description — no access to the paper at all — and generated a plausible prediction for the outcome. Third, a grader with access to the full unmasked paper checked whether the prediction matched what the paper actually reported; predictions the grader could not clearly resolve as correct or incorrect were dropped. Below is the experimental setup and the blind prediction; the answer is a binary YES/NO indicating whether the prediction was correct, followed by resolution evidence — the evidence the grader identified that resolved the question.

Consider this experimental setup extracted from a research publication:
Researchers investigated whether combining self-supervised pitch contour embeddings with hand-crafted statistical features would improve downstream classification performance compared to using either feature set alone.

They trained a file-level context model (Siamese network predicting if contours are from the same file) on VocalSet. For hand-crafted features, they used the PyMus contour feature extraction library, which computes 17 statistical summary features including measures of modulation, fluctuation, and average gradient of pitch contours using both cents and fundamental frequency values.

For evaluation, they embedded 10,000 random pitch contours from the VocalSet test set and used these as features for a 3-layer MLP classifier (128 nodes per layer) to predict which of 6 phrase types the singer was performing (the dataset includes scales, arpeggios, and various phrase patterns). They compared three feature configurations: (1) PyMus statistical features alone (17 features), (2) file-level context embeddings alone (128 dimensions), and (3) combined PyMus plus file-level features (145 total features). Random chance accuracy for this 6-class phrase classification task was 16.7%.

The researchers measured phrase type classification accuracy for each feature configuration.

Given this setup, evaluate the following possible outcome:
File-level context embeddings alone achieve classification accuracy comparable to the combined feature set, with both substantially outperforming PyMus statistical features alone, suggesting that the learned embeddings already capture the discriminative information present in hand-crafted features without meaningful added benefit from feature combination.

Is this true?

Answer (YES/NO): NO